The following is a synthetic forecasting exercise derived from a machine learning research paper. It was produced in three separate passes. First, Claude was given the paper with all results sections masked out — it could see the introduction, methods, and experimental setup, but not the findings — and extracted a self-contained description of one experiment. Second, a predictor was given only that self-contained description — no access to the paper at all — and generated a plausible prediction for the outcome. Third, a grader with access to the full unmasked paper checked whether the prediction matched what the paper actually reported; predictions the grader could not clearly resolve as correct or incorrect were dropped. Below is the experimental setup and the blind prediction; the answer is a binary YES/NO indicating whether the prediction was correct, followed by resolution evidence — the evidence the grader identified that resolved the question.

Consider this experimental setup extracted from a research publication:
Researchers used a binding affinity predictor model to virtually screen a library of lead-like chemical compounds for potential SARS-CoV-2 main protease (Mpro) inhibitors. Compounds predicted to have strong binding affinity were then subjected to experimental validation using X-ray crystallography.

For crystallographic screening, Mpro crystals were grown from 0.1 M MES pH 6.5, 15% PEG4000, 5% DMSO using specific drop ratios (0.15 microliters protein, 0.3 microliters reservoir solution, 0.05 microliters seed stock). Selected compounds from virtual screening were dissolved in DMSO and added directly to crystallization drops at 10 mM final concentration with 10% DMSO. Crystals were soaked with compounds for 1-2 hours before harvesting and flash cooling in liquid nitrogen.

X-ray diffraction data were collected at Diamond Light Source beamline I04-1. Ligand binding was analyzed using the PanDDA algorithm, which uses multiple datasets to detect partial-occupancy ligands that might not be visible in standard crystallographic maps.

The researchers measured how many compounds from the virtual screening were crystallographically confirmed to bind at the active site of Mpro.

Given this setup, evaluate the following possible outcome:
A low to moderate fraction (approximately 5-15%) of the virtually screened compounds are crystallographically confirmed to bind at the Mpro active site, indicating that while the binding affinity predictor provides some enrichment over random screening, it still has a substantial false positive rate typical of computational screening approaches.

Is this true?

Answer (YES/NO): NO